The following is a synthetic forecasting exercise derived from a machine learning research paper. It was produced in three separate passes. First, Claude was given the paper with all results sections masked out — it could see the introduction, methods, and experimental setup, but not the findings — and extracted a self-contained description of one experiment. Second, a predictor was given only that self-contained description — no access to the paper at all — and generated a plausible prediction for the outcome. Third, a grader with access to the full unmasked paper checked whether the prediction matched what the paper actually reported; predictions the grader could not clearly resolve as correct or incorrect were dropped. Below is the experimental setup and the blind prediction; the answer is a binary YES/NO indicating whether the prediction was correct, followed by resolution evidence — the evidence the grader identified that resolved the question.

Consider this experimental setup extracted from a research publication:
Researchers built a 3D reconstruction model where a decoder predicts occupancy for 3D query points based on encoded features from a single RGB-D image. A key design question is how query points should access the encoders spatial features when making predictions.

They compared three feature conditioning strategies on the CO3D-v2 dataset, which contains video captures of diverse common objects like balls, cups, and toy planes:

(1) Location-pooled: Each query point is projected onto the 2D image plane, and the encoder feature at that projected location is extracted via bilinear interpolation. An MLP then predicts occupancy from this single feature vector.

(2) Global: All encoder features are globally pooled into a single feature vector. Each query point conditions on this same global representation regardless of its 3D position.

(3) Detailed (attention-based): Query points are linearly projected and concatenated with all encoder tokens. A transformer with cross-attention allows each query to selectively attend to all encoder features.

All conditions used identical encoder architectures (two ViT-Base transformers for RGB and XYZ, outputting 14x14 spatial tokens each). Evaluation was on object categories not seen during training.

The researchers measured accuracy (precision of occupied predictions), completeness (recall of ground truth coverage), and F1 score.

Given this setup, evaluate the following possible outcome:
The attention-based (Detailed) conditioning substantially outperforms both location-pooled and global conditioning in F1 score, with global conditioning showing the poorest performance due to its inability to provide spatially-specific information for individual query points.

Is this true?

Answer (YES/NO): NO